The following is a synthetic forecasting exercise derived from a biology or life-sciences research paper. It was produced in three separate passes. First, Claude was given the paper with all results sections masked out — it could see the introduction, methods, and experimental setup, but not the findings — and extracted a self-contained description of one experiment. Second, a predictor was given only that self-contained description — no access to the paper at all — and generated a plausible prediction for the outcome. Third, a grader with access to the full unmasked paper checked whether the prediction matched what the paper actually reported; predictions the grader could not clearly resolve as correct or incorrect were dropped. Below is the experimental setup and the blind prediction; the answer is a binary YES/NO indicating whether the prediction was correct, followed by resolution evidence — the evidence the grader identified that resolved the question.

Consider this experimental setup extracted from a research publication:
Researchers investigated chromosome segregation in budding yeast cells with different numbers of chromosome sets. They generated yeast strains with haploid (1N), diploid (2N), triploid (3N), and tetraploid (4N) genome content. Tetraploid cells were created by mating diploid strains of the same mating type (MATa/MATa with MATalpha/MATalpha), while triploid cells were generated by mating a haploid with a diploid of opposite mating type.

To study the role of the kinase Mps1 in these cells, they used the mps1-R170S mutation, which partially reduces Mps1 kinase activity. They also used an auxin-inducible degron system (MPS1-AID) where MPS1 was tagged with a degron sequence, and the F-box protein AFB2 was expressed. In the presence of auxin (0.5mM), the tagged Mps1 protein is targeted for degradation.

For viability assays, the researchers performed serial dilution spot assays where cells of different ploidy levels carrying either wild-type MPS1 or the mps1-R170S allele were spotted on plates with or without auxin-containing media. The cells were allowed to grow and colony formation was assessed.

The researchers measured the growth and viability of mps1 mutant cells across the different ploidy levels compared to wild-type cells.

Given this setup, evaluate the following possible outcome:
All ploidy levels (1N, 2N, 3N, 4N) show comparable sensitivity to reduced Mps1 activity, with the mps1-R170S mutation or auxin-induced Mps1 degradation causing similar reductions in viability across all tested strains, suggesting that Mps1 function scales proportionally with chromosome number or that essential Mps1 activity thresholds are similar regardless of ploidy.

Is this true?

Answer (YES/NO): NO